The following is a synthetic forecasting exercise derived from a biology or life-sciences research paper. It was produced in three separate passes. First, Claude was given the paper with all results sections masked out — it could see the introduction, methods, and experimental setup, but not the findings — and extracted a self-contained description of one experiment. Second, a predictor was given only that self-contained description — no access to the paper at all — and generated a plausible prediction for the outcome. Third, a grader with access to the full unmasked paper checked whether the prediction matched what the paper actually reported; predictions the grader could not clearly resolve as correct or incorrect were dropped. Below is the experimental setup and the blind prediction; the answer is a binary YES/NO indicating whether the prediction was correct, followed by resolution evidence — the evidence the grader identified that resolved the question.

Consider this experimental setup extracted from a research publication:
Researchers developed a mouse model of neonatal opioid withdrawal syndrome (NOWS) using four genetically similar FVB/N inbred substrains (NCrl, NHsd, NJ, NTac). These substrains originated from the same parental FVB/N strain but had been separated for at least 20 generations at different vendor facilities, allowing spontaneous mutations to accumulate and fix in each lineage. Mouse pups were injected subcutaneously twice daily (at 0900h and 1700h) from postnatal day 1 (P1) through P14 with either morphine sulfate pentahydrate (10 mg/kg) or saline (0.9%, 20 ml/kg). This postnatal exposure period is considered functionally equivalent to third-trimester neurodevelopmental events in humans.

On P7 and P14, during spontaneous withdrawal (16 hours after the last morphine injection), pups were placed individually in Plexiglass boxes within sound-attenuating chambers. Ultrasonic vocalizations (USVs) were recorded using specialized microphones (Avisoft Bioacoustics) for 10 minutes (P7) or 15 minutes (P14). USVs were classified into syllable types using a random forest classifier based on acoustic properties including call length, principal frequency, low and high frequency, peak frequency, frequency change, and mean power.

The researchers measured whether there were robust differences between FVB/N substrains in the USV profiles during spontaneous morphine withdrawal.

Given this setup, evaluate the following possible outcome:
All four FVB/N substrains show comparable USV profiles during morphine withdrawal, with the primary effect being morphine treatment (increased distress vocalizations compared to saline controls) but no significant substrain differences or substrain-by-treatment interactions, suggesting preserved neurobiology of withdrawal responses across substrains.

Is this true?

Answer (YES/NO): NO